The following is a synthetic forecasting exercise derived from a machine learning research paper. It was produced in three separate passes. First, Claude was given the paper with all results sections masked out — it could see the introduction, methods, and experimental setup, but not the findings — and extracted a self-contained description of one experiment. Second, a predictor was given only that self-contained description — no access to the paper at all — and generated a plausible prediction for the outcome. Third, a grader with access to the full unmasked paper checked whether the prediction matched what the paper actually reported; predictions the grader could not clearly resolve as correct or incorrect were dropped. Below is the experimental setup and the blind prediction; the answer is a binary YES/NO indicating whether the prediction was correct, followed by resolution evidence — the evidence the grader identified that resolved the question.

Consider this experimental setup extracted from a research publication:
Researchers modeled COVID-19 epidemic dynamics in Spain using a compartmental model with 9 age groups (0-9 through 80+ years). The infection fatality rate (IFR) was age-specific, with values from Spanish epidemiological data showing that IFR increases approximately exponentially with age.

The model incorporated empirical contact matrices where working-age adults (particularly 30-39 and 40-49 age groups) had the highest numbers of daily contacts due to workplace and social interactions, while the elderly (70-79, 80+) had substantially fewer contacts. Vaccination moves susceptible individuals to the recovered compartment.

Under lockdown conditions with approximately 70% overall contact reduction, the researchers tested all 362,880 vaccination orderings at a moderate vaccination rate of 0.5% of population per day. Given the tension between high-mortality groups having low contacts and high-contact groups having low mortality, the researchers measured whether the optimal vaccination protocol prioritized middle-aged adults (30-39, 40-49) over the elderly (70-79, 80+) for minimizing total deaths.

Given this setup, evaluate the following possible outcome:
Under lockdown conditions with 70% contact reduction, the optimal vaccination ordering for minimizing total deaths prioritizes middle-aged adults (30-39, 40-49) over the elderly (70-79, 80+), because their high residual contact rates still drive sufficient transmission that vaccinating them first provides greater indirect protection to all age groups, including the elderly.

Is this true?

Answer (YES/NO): NO